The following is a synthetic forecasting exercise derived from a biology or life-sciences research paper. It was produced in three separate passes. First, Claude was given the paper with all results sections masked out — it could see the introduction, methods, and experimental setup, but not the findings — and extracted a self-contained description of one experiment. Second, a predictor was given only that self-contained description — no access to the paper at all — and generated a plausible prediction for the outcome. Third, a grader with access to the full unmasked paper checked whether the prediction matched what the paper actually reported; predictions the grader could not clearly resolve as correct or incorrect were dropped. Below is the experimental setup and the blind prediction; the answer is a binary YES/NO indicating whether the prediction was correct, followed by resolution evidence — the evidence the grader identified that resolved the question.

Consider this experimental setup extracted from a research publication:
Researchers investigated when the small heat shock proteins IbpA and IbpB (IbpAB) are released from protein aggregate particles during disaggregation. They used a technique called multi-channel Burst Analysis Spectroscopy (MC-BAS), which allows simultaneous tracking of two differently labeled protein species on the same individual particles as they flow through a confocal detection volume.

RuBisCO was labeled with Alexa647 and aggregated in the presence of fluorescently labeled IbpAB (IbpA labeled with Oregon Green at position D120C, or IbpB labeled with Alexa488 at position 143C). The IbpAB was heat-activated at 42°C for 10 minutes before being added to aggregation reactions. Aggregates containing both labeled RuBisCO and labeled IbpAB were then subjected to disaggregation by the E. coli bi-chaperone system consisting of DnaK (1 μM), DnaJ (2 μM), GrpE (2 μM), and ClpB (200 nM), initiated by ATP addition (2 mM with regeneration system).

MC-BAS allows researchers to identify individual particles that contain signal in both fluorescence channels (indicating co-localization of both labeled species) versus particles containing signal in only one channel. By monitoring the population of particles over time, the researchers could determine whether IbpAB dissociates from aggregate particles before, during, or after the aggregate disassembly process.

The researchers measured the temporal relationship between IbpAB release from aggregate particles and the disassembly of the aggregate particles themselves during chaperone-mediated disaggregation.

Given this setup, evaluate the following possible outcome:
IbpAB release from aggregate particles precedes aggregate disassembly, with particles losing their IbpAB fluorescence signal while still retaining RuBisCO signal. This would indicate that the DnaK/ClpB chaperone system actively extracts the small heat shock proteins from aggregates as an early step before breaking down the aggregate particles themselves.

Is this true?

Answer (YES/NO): NO